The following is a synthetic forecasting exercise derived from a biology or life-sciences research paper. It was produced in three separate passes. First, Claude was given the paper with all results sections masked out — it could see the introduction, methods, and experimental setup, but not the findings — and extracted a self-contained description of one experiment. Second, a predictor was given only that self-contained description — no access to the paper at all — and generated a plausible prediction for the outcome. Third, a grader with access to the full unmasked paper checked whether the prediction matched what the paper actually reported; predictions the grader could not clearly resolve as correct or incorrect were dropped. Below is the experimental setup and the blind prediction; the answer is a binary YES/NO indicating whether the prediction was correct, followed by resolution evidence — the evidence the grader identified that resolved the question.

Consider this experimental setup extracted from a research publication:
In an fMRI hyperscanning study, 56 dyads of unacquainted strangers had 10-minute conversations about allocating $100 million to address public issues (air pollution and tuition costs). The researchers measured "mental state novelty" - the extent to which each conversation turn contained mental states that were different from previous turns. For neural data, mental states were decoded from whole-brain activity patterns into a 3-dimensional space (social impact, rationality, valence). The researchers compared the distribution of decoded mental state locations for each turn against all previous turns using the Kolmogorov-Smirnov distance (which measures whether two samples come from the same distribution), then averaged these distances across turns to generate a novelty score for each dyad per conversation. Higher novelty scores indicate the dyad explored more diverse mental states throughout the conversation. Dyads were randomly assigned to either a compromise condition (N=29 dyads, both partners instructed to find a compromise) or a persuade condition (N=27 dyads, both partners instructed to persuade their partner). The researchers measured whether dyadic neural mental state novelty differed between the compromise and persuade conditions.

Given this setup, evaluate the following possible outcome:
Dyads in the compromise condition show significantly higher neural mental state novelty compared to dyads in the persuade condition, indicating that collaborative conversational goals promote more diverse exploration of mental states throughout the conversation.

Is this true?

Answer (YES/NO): NO